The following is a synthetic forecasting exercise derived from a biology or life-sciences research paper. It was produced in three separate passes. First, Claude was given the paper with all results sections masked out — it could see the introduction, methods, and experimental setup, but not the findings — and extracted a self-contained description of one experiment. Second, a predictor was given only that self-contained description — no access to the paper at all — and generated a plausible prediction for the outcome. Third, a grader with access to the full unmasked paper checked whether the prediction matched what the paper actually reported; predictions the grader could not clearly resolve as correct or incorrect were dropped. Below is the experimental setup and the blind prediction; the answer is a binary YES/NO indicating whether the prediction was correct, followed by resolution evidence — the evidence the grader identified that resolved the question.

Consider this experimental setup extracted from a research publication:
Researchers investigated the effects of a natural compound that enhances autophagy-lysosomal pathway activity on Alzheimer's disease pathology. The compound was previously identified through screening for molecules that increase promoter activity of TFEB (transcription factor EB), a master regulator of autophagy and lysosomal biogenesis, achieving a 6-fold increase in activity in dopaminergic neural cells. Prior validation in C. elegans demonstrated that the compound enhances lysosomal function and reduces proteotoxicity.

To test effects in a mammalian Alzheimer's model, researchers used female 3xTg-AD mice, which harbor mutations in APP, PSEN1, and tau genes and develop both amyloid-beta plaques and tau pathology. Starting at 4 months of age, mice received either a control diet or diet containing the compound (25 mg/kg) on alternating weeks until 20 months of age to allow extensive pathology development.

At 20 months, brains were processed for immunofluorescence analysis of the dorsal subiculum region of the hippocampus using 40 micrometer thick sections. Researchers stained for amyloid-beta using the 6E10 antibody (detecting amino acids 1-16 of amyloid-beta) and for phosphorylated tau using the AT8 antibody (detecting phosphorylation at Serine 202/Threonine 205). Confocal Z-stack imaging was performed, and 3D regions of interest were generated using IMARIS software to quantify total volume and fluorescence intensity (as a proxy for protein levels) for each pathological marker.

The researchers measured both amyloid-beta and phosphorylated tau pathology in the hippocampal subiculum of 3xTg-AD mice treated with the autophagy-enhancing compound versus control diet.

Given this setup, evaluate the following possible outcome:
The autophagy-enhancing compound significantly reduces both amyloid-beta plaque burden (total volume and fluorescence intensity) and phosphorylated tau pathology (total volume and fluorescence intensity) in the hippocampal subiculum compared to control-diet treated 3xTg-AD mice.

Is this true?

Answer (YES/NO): NO